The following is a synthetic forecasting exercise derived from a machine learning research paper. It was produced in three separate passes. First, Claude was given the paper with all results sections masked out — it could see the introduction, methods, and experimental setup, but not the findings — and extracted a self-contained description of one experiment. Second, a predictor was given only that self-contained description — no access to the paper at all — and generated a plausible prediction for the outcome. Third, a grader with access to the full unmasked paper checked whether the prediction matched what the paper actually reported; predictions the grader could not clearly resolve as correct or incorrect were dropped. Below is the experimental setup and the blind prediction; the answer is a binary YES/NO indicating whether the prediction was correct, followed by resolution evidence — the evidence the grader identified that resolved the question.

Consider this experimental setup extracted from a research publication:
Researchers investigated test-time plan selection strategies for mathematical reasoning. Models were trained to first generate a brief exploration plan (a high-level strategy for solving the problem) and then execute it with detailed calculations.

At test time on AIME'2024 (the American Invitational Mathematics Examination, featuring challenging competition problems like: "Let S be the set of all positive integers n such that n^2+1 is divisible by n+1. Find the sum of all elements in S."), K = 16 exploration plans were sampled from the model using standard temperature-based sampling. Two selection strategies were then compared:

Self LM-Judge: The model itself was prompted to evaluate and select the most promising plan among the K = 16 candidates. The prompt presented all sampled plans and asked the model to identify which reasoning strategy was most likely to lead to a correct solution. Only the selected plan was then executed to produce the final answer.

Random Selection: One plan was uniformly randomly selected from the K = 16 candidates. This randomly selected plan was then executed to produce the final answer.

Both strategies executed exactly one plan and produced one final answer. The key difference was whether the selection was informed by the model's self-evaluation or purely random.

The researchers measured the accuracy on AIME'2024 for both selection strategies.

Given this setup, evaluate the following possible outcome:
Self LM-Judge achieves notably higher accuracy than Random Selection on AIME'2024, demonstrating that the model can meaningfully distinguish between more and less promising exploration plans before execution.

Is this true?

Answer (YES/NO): YES